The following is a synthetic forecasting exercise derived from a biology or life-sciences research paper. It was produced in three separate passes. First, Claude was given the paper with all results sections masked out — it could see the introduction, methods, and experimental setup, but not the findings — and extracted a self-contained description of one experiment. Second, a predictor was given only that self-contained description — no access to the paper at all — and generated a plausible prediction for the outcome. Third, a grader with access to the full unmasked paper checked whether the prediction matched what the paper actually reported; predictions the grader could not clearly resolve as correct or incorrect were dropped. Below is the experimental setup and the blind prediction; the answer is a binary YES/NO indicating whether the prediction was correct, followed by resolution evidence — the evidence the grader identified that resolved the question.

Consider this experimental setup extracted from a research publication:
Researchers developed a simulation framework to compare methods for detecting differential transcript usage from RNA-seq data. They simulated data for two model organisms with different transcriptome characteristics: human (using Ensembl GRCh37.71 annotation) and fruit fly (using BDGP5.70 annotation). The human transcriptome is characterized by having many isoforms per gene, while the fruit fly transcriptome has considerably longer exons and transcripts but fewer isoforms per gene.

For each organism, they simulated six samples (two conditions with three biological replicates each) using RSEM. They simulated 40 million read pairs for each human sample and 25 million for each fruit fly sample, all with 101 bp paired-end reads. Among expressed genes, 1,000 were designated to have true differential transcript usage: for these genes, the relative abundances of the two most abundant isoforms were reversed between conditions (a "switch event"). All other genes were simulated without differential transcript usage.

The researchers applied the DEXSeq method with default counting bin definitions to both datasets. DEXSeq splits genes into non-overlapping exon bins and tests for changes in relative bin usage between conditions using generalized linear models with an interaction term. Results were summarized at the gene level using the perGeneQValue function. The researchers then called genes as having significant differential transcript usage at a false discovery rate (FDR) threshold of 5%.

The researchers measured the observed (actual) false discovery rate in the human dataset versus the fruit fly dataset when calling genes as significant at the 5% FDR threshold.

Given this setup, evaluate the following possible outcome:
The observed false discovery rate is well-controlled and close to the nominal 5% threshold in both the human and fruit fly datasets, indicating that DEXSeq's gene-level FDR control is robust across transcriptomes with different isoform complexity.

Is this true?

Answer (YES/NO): NO